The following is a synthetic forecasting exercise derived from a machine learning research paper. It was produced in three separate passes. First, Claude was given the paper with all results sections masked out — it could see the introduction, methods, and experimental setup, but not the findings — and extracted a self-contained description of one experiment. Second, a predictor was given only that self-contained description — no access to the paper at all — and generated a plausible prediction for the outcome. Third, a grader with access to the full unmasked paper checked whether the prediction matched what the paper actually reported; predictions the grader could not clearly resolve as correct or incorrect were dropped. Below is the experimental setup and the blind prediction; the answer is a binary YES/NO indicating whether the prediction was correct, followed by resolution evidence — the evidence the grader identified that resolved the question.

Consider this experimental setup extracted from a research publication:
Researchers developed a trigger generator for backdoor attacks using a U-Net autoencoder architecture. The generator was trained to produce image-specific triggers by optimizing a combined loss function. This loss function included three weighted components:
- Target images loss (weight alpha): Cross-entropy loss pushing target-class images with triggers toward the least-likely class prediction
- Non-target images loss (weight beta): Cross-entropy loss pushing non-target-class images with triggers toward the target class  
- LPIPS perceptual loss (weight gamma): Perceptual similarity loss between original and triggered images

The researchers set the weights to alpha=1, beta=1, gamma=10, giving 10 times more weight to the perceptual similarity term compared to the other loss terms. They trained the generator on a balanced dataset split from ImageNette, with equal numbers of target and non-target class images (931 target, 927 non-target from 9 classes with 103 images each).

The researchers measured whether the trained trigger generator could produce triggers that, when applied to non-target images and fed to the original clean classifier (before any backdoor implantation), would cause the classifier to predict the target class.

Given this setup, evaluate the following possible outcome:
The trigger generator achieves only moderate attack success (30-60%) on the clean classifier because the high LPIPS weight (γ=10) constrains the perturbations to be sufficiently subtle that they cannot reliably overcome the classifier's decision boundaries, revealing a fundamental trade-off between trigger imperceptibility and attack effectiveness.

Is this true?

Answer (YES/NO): NO